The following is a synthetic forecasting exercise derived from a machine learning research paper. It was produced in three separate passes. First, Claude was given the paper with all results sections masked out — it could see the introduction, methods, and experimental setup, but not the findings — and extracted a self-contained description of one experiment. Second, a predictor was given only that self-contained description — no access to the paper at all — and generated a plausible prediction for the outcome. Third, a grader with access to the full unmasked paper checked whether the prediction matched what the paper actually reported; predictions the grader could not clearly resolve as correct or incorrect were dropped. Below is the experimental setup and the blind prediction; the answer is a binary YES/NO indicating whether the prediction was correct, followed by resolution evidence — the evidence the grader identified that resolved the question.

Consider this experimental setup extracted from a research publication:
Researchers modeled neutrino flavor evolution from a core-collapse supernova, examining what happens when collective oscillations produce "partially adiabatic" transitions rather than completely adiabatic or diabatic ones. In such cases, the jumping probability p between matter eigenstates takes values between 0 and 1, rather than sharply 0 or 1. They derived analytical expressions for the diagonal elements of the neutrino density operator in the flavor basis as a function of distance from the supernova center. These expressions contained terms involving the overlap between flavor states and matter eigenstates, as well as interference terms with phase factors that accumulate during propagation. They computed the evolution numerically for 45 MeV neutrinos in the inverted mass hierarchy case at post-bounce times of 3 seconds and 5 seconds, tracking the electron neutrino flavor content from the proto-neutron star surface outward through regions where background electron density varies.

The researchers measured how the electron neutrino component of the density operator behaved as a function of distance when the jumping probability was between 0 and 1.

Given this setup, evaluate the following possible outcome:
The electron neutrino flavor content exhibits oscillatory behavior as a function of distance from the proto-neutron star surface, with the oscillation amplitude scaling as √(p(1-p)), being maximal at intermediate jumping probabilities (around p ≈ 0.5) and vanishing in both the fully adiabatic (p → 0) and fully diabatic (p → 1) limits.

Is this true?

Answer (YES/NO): YES